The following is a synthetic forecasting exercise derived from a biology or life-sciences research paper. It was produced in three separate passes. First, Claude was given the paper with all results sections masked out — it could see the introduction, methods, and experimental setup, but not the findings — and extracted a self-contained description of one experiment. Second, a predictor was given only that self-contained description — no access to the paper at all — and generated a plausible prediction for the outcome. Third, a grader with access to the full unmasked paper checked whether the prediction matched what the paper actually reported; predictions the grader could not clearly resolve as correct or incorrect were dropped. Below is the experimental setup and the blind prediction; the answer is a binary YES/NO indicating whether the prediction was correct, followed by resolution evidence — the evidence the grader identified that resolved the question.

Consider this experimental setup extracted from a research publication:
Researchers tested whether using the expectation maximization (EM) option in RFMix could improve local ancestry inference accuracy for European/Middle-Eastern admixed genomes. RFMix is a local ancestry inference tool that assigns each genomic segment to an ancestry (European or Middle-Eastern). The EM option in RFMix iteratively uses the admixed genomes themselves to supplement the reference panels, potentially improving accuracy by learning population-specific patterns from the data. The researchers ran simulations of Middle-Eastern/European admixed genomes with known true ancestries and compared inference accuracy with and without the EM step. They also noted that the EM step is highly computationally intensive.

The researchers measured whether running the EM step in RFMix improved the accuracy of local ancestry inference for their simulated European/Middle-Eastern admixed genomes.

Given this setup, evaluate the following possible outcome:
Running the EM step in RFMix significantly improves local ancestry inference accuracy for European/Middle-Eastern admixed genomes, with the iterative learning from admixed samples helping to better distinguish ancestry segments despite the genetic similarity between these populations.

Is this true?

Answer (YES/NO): NO